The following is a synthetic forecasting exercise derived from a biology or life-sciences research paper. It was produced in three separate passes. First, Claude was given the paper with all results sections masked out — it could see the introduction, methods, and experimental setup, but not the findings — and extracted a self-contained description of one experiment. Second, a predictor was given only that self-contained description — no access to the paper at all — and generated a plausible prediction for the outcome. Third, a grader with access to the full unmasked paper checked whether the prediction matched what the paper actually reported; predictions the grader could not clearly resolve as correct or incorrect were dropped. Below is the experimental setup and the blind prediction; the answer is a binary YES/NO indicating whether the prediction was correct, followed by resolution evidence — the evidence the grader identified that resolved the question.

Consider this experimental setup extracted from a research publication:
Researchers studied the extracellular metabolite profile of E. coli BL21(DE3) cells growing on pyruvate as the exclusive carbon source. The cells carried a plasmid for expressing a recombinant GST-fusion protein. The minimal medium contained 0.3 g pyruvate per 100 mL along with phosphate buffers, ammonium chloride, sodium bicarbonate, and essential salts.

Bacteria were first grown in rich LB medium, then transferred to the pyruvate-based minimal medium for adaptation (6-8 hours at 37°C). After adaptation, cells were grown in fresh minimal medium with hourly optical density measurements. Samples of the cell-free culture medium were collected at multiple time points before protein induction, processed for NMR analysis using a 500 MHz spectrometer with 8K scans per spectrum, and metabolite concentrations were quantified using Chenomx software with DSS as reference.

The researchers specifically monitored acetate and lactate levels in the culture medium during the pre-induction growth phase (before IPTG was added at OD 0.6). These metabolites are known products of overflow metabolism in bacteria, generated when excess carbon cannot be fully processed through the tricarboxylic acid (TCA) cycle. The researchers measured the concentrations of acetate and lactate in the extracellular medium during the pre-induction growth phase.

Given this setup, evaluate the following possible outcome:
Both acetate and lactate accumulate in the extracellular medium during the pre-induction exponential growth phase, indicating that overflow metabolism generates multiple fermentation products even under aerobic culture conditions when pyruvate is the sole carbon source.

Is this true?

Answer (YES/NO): YES